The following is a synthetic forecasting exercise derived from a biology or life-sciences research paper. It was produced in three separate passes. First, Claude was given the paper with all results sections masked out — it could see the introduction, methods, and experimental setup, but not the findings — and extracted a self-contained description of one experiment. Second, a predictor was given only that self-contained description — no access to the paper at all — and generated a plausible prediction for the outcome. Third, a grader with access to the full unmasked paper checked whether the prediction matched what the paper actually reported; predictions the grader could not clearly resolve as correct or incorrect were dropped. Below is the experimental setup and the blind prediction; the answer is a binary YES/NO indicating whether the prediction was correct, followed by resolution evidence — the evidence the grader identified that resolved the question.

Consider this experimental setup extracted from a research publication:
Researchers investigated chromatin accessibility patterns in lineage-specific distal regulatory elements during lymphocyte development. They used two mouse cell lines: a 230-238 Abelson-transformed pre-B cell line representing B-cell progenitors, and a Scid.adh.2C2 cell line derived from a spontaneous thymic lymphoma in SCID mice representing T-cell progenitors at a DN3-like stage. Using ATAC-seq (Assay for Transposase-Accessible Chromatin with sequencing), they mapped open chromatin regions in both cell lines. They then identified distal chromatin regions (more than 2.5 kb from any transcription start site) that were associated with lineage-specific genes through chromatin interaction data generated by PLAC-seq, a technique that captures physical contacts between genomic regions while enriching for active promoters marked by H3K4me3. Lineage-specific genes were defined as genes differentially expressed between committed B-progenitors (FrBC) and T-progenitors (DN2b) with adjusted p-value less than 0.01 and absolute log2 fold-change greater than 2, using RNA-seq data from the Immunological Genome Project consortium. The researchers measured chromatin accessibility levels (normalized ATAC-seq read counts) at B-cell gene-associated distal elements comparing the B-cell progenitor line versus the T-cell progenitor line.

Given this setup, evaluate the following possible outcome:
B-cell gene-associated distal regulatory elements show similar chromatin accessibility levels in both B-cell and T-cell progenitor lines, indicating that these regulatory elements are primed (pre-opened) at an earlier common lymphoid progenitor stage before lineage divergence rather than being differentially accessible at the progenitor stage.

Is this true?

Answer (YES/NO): NO